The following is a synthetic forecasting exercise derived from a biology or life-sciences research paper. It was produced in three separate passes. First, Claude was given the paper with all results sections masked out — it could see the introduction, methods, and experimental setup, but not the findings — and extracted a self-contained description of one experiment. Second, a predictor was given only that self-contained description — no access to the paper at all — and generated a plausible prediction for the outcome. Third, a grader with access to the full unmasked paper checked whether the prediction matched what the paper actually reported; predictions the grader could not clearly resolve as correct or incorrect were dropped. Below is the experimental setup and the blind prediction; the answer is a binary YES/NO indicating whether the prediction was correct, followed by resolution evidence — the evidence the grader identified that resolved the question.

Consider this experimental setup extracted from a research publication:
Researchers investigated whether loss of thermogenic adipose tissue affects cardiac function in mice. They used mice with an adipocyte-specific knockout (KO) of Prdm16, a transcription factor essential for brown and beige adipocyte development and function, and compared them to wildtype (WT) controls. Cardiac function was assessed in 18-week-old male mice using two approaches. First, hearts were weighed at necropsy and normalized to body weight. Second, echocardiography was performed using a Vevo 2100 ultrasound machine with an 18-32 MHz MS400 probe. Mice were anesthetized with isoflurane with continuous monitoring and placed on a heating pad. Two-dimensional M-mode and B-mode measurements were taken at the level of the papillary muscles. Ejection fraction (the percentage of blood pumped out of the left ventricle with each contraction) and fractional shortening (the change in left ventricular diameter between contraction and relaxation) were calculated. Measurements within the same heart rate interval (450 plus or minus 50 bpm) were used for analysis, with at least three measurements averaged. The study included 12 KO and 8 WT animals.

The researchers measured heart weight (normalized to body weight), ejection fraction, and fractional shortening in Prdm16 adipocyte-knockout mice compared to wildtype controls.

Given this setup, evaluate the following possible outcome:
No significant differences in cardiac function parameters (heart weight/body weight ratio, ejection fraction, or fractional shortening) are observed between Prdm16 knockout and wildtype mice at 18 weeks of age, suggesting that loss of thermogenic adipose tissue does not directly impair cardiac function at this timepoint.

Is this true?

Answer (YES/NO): YES